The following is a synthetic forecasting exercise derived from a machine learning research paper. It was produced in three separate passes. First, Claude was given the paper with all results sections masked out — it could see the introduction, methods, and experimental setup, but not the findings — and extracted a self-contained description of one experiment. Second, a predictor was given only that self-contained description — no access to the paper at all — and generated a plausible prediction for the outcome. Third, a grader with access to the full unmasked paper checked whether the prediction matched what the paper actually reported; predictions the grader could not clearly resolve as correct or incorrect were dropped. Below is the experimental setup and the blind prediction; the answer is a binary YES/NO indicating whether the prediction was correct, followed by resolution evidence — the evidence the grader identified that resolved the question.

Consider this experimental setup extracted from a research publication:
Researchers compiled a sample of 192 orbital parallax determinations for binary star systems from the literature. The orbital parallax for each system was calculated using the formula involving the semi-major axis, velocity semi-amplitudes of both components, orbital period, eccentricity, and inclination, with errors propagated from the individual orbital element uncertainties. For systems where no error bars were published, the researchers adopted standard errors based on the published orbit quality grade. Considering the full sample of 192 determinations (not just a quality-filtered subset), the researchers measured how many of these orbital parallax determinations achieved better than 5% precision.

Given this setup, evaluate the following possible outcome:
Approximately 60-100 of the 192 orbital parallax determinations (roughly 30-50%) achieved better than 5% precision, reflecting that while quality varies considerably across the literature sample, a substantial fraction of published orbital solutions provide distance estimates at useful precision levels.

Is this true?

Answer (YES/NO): NO